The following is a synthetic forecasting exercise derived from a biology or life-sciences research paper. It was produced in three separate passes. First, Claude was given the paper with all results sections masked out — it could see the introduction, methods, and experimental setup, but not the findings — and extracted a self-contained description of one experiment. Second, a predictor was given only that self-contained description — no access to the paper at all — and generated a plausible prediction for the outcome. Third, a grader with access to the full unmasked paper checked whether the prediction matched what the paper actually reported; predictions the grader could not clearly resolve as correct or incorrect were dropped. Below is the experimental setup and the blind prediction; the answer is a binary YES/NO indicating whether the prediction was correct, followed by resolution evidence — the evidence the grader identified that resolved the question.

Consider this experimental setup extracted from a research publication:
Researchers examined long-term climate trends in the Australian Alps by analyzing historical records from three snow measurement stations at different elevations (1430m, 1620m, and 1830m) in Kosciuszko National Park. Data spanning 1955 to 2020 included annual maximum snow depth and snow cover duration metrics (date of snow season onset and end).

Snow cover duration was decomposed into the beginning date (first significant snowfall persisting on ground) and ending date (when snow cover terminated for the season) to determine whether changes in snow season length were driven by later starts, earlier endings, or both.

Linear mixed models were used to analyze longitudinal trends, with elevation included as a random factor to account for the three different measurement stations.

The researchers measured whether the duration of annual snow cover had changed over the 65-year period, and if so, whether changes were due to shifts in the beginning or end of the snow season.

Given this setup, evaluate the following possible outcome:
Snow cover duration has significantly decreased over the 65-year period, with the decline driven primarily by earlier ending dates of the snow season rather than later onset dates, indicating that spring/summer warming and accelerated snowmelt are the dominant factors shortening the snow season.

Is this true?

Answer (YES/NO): YES